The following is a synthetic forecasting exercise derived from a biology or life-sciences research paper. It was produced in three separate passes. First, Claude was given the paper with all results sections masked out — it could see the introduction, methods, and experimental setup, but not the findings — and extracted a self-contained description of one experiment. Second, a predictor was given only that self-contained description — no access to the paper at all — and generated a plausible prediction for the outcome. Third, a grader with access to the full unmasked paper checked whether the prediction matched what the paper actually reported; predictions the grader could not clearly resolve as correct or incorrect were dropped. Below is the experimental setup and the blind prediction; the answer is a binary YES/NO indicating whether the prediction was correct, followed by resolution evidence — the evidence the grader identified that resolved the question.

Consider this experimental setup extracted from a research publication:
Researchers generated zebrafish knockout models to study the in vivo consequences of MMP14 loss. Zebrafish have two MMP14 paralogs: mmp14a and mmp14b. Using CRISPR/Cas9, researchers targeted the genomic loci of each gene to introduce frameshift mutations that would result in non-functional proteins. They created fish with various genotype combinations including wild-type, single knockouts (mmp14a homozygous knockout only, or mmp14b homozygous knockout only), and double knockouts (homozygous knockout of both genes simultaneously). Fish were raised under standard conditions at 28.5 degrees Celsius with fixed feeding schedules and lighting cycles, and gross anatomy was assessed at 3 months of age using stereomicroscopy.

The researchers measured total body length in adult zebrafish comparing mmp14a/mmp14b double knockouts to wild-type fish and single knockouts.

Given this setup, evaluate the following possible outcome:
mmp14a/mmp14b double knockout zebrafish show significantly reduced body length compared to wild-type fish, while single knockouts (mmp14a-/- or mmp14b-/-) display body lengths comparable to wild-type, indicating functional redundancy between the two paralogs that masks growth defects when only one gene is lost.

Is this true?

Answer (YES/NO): YES